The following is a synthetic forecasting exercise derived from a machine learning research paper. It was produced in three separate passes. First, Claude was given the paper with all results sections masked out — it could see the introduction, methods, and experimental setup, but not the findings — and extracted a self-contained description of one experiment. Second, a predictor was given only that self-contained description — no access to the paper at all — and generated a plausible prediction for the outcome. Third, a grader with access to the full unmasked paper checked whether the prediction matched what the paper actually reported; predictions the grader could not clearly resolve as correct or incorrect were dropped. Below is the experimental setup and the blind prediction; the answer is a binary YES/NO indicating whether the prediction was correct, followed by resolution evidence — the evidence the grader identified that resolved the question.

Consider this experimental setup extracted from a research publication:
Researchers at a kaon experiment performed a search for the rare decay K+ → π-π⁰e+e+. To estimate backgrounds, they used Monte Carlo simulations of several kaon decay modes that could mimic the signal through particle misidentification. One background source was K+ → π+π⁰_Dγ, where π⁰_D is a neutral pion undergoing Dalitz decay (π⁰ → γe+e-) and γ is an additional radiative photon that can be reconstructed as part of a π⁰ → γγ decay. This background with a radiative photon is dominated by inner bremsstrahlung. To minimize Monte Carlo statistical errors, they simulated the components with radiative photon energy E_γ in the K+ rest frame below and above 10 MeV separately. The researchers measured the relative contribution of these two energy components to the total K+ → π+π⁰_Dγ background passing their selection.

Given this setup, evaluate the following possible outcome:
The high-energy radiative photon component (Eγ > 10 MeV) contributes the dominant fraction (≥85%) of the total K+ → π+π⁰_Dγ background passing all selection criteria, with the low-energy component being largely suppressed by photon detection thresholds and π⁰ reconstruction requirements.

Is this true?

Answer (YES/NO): NO